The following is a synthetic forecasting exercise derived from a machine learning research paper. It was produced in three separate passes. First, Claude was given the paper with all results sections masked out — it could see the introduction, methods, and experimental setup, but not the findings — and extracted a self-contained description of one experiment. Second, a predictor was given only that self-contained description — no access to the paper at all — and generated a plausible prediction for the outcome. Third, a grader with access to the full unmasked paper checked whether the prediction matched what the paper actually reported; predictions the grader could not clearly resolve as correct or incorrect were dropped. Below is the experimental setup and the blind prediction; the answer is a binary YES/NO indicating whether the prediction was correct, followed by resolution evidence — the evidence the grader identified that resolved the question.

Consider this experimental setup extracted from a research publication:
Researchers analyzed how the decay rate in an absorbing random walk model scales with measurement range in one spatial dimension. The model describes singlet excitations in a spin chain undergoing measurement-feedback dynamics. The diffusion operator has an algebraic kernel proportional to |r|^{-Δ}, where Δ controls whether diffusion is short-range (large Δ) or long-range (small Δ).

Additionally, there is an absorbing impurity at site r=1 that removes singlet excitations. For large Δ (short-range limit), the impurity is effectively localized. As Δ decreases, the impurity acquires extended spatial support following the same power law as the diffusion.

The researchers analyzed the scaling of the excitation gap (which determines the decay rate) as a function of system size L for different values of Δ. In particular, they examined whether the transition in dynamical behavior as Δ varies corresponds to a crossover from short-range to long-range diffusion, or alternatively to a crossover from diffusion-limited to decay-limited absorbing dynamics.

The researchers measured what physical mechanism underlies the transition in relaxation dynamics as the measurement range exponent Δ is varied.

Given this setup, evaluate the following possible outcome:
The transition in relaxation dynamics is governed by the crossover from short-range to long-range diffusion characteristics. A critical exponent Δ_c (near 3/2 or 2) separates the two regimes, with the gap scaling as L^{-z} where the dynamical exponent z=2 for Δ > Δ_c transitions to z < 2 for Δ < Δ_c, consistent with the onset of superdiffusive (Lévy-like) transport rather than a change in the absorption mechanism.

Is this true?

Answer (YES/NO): NO